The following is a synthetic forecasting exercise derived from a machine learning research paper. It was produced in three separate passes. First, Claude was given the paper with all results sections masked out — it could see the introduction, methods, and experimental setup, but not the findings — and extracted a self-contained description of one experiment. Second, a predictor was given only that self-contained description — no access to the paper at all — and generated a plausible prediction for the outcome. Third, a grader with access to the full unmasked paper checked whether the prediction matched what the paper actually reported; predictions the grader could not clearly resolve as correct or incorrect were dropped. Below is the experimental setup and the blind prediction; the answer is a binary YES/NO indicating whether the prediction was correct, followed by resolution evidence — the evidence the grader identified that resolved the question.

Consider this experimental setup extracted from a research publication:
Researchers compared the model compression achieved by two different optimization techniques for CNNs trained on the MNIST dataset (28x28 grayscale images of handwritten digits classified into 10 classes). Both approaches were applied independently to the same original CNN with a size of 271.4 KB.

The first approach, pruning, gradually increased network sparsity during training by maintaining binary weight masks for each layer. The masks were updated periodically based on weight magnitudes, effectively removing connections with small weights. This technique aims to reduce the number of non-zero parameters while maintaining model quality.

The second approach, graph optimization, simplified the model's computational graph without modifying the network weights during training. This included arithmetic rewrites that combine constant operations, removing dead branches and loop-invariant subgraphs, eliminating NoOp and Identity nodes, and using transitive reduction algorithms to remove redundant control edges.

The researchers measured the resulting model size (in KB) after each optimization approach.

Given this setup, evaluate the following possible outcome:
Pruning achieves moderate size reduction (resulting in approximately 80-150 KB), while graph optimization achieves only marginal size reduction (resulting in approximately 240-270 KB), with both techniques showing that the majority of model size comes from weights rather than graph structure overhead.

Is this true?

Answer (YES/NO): NO